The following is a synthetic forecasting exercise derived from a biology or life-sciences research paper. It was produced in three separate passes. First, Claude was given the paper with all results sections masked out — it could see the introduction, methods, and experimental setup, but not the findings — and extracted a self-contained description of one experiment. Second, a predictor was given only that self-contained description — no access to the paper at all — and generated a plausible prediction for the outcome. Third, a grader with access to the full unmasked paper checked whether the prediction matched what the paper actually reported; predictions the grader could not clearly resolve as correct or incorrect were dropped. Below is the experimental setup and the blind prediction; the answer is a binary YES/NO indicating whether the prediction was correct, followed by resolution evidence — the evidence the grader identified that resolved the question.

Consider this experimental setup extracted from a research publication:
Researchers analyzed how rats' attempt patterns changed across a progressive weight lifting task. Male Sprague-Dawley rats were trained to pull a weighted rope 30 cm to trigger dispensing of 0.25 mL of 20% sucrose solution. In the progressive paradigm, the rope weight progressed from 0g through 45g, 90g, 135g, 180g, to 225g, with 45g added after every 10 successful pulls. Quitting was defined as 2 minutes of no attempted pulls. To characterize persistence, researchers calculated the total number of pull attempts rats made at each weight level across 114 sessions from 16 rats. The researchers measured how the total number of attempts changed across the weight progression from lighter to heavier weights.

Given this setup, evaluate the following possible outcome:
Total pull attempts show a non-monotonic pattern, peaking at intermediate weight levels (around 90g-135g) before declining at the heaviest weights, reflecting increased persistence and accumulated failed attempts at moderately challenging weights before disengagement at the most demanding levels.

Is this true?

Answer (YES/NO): NO